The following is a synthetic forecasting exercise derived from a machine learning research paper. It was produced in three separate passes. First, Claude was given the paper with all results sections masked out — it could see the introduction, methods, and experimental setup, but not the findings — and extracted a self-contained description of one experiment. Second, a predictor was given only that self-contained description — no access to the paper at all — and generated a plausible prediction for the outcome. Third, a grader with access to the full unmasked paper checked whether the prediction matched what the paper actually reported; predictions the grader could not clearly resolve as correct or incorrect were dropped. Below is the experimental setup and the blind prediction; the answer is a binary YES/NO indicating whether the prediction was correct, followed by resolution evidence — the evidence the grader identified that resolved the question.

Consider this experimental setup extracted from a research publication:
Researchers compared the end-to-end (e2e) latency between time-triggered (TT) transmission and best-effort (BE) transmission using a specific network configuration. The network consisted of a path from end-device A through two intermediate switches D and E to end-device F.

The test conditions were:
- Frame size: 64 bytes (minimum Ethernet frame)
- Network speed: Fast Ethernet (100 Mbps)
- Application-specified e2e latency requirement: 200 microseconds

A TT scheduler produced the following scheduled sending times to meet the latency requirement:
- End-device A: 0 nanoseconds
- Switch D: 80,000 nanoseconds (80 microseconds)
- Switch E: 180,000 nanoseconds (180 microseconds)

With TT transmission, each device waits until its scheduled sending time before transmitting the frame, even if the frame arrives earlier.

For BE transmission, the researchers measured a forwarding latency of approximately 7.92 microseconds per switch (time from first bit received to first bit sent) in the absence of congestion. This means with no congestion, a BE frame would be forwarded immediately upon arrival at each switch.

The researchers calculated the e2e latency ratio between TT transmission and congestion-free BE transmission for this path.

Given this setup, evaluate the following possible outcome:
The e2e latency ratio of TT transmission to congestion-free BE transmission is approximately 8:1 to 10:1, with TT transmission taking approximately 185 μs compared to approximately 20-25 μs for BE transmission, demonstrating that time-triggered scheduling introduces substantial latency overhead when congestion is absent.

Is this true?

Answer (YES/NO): NO